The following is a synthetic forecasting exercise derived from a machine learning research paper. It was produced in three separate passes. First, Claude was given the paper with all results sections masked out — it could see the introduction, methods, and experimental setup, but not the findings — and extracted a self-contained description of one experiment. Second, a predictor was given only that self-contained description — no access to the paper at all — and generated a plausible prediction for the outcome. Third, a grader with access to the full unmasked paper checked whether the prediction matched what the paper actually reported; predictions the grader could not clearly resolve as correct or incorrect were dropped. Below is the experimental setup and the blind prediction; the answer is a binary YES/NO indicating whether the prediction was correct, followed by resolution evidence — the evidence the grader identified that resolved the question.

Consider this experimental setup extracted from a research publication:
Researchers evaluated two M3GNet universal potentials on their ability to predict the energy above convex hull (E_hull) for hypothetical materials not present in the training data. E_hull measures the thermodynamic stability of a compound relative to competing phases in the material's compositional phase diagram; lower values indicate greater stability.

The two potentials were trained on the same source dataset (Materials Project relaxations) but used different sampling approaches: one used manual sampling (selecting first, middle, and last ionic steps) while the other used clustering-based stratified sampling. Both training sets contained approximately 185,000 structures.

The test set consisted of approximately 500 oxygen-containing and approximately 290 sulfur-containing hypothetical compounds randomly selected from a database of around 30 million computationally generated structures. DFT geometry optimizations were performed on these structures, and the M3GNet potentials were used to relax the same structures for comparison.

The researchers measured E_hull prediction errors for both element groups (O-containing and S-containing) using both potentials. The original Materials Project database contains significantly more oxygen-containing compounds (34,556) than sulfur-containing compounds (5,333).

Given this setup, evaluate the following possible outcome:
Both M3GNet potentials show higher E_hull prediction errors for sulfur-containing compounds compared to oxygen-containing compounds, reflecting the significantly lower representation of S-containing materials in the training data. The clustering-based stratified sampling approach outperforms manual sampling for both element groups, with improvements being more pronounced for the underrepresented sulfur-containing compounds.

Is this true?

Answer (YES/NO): NO